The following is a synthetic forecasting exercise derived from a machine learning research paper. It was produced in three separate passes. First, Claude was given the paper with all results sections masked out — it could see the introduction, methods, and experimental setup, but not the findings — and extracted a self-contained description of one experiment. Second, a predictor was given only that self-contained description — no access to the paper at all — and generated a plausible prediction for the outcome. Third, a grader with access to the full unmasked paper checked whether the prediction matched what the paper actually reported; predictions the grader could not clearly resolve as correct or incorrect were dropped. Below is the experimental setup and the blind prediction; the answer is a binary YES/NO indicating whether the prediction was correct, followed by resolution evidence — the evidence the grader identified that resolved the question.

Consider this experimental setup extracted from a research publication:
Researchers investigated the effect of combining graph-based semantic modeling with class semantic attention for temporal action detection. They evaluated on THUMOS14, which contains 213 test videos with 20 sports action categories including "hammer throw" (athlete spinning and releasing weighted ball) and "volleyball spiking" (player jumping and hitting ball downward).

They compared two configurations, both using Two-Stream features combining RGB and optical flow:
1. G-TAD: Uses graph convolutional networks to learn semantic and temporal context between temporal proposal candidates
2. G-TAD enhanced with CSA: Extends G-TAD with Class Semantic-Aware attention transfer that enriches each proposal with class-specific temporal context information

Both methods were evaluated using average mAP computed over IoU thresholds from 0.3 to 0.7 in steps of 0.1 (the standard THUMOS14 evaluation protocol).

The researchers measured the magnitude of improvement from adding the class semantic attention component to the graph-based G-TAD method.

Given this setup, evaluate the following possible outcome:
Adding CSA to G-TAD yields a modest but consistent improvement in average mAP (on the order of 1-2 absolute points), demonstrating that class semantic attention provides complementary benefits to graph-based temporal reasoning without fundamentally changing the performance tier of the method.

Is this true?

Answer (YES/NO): NO